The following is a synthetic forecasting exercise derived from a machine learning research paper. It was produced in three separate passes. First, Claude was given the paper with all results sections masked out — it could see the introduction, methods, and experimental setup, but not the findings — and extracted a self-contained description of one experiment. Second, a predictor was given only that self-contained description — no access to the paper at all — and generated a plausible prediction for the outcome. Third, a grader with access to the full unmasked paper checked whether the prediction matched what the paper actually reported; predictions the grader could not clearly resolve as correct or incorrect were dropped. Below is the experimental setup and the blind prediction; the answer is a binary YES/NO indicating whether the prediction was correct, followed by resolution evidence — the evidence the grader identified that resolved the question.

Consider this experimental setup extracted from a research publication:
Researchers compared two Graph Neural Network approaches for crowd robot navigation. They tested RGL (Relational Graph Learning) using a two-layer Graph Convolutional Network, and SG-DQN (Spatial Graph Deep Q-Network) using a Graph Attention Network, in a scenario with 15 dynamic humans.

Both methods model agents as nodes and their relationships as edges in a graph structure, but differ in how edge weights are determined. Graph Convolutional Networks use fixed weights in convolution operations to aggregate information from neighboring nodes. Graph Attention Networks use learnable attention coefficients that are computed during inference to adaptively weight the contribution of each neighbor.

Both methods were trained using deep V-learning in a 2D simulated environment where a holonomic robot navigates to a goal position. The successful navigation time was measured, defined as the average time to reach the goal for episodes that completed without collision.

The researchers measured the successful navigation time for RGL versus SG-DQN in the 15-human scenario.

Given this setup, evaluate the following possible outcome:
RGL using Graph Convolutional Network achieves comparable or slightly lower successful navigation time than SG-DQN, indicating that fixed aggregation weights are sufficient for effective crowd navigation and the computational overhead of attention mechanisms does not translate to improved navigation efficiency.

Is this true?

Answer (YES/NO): NO